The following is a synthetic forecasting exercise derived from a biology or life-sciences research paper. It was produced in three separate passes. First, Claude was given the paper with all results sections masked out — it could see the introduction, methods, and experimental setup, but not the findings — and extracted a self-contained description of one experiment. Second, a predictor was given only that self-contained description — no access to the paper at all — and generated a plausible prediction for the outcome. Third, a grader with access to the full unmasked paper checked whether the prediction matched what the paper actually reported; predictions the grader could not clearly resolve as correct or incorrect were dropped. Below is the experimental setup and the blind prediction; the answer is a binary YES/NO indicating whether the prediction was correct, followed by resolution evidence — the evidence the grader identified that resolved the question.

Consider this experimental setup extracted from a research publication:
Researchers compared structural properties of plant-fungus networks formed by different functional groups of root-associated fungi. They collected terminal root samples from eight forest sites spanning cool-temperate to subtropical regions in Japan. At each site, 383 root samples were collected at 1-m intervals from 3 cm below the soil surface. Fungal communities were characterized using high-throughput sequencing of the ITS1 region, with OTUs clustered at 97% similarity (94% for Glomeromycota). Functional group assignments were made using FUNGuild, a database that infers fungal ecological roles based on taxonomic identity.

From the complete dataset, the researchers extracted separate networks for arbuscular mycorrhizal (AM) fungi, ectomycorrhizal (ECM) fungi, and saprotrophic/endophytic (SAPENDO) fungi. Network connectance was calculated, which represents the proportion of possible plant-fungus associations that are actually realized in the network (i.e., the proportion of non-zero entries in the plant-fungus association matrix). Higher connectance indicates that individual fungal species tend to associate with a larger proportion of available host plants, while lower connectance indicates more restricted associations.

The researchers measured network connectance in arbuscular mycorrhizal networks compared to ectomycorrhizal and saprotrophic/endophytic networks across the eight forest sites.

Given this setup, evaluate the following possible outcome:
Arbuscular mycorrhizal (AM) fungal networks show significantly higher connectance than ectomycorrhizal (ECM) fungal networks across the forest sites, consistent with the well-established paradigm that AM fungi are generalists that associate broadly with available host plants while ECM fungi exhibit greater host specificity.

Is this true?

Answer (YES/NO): YES